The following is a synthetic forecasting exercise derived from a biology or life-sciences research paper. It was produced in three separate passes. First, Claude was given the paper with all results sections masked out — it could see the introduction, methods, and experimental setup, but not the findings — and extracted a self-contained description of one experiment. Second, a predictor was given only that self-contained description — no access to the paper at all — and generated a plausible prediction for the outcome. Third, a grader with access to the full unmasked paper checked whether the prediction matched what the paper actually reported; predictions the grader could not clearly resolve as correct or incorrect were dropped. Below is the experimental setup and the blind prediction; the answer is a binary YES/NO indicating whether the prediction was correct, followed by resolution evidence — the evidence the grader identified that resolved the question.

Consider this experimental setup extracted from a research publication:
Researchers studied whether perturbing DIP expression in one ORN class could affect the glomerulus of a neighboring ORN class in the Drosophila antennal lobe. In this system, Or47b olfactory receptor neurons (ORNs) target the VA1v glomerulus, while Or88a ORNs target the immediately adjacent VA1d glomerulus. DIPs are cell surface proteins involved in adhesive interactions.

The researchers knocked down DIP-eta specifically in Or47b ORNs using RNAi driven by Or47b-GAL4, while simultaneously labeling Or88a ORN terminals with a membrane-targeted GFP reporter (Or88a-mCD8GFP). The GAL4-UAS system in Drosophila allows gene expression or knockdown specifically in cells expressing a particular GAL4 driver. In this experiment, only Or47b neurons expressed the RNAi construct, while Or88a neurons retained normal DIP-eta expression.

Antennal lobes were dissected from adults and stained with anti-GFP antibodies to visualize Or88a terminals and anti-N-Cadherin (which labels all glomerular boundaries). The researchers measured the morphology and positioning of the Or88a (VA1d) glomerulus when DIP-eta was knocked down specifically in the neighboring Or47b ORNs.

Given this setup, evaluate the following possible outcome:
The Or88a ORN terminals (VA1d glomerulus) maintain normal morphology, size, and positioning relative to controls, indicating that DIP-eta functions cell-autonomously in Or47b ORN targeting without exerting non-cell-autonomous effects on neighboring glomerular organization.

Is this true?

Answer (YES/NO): NO